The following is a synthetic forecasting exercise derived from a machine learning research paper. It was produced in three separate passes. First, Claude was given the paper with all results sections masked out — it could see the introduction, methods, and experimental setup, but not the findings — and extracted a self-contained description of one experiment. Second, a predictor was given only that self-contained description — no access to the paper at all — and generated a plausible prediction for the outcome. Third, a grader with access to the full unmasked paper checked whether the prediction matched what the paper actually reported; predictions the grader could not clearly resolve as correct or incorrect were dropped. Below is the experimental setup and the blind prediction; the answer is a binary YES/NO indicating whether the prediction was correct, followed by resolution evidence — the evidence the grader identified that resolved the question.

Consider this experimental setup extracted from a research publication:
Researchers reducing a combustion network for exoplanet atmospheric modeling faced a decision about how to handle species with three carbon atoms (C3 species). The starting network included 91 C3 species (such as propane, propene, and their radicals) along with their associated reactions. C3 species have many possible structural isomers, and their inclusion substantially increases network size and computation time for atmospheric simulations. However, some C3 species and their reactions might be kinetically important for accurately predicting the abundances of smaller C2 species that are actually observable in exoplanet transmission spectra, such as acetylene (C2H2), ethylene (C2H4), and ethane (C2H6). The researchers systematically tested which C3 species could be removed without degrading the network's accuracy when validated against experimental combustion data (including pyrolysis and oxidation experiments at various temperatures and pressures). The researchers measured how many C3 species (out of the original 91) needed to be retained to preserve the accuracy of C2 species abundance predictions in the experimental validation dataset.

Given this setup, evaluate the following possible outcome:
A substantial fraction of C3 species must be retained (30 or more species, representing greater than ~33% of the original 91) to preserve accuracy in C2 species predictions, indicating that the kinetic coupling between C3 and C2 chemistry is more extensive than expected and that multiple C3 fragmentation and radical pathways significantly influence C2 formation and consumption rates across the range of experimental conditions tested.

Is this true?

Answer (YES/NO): NO